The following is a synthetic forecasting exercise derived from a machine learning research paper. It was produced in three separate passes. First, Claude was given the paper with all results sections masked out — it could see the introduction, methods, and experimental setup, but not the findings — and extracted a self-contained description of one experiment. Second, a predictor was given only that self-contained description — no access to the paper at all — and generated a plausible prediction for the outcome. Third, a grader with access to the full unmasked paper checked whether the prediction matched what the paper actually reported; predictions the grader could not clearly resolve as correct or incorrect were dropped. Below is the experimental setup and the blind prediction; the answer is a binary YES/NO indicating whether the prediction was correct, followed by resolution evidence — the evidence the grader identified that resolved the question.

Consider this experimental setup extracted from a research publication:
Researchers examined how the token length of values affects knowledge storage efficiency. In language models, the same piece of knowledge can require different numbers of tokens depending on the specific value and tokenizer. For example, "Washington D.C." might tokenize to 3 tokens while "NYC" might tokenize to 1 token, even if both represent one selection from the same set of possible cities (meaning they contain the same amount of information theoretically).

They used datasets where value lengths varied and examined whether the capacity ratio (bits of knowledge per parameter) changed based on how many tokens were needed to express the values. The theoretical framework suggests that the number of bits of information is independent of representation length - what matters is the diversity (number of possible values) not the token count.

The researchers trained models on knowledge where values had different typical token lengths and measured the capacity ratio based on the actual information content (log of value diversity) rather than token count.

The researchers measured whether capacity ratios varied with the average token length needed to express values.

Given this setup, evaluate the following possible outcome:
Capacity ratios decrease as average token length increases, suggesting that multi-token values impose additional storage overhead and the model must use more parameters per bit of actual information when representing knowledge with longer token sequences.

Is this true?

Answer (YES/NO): NO